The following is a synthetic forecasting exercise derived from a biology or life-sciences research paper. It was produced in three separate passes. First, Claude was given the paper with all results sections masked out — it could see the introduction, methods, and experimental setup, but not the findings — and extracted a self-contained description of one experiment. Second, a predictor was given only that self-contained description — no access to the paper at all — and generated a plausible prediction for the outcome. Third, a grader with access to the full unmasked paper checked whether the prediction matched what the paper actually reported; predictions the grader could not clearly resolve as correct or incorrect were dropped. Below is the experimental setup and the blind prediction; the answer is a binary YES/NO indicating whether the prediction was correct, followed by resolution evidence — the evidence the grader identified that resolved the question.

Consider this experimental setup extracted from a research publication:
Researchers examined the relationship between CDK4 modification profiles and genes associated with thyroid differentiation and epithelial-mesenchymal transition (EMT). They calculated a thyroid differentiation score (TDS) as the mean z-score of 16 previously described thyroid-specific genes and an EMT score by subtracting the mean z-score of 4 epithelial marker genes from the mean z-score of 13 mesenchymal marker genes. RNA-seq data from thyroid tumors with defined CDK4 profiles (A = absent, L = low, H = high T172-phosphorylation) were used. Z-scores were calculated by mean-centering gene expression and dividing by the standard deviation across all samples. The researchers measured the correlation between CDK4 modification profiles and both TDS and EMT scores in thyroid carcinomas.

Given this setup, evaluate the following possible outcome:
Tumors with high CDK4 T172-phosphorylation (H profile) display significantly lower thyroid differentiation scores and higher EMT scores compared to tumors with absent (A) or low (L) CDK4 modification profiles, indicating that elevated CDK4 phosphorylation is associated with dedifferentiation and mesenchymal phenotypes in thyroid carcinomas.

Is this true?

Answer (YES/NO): NO